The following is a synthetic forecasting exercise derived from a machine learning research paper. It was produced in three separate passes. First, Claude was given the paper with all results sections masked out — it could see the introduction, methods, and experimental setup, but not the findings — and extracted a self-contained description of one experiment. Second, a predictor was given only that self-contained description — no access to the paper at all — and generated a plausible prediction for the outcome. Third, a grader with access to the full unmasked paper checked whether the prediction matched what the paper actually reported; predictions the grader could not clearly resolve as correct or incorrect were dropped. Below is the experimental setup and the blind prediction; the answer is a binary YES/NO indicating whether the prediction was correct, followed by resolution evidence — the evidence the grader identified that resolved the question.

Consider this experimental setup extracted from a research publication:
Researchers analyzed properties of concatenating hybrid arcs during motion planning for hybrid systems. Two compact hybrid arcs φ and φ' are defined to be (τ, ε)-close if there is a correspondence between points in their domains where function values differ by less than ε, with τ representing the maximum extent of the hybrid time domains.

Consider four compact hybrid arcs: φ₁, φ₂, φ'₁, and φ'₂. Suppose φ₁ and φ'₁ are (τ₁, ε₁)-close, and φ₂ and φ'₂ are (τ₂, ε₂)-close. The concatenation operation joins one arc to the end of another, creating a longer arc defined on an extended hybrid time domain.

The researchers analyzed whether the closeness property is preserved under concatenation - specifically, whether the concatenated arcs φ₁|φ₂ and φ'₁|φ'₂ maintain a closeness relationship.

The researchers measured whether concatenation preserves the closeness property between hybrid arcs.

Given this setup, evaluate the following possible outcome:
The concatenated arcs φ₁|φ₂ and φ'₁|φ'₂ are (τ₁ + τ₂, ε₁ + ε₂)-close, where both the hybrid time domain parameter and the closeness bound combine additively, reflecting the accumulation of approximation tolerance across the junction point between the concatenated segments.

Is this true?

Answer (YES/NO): YES